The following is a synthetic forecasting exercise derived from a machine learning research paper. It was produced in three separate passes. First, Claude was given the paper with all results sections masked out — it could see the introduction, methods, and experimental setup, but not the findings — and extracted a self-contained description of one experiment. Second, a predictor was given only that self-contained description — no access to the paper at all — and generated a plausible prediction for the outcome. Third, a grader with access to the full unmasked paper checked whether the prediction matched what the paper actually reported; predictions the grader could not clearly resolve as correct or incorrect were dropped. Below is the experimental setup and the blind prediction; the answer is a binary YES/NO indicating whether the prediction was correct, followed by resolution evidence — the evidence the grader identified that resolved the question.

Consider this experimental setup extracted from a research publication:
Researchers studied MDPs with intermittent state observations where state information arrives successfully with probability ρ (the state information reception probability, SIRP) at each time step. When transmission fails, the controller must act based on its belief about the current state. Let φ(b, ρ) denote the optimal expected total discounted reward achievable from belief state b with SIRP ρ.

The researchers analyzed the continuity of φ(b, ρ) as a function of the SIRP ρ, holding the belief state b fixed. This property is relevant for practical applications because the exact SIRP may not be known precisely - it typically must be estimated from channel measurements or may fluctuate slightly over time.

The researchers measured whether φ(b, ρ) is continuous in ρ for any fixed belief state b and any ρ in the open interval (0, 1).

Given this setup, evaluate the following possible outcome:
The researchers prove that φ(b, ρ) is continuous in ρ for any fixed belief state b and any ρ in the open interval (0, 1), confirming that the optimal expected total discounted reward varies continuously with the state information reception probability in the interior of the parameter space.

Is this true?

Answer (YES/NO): YES